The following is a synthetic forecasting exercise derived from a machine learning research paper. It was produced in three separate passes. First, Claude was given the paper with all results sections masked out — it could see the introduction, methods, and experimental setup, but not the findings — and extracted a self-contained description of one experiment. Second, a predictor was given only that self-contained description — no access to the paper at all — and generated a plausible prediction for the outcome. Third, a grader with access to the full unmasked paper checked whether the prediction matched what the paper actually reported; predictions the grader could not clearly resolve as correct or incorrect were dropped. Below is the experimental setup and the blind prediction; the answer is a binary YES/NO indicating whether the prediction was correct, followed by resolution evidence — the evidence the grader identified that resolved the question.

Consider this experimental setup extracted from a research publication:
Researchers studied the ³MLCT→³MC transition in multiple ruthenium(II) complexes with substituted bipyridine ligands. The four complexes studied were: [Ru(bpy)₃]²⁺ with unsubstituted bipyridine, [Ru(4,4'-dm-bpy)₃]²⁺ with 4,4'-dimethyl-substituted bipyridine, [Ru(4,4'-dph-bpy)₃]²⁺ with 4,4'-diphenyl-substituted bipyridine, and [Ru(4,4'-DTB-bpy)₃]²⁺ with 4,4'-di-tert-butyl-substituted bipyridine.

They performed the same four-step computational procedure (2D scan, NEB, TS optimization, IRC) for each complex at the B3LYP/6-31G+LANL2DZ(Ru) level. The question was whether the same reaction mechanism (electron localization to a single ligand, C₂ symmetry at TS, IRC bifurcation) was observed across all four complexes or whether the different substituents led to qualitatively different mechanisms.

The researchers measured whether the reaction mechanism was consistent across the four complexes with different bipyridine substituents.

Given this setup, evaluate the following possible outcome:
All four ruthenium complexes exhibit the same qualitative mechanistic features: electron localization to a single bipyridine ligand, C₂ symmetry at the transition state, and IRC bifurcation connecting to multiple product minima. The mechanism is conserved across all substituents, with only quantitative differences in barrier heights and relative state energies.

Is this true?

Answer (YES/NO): YES